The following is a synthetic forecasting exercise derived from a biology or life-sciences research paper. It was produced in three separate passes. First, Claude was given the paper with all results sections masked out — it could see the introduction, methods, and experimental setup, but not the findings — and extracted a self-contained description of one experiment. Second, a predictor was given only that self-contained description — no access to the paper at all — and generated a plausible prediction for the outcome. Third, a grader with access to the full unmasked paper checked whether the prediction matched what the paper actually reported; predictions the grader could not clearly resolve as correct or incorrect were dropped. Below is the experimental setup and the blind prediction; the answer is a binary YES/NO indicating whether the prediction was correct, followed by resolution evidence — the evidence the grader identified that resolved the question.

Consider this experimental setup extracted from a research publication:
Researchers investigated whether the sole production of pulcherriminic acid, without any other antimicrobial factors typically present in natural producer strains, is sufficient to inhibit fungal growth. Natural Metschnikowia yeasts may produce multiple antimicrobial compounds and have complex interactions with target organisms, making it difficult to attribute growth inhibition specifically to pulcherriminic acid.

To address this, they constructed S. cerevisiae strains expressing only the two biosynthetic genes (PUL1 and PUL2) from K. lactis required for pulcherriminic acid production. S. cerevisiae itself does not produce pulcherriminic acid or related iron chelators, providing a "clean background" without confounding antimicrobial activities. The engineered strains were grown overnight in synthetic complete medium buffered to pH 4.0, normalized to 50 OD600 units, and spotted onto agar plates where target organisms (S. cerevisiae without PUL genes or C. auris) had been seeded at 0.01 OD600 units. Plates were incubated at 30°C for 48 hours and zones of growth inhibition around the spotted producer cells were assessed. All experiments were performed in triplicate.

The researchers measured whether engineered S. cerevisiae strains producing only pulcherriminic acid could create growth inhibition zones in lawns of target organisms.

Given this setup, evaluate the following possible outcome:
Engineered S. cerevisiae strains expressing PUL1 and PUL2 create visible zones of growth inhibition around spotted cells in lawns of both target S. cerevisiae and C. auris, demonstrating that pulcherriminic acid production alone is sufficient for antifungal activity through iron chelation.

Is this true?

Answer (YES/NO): YES